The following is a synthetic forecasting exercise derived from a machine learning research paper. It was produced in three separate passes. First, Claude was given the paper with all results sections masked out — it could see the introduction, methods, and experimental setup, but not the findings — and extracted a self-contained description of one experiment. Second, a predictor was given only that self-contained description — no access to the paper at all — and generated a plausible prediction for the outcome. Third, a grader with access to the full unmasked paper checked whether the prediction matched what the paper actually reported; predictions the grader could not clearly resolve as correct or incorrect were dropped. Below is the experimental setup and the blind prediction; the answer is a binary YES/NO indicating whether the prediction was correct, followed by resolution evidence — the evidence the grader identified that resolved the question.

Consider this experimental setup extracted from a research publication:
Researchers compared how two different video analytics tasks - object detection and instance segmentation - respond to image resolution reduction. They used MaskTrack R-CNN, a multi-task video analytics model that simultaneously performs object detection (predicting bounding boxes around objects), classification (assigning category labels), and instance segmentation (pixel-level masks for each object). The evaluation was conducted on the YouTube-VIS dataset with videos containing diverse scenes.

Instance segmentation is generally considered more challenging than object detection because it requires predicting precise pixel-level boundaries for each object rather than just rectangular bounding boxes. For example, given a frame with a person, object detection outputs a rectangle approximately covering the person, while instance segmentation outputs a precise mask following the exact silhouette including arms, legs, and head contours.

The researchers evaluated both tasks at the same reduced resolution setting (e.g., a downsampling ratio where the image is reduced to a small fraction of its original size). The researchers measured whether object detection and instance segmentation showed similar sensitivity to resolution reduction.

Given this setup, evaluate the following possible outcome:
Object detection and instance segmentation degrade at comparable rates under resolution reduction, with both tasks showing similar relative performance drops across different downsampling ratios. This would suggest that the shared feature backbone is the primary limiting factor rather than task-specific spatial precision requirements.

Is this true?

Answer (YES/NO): NO